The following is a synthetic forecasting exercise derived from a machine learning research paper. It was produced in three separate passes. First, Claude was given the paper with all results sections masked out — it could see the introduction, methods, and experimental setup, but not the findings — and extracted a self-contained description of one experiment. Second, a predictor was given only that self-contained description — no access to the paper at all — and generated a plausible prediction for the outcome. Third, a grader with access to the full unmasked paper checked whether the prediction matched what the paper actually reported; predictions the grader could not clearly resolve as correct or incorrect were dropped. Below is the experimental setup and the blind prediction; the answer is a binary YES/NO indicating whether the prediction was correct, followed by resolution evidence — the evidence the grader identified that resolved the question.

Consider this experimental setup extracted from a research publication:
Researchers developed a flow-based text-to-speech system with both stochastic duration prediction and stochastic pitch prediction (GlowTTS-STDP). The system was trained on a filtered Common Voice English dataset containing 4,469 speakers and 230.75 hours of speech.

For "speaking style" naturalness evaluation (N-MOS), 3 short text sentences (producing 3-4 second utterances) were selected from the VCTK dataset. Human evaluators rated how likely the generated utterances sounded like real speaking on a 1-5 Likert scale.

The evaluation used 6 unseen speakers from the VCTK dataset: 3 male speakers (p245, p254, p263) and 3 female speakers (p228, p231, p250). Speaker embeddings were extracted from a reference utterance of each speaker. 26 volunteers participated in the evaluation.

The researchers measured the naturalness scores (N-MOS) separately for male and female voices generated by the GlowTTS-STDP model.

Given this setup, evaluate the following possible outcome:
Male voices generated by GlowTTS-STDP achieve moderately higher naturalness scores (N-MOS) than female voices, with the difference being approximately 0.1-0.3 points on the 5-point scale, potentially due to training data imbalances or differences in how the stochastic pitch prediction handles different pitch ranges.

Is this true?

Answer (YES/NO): NO